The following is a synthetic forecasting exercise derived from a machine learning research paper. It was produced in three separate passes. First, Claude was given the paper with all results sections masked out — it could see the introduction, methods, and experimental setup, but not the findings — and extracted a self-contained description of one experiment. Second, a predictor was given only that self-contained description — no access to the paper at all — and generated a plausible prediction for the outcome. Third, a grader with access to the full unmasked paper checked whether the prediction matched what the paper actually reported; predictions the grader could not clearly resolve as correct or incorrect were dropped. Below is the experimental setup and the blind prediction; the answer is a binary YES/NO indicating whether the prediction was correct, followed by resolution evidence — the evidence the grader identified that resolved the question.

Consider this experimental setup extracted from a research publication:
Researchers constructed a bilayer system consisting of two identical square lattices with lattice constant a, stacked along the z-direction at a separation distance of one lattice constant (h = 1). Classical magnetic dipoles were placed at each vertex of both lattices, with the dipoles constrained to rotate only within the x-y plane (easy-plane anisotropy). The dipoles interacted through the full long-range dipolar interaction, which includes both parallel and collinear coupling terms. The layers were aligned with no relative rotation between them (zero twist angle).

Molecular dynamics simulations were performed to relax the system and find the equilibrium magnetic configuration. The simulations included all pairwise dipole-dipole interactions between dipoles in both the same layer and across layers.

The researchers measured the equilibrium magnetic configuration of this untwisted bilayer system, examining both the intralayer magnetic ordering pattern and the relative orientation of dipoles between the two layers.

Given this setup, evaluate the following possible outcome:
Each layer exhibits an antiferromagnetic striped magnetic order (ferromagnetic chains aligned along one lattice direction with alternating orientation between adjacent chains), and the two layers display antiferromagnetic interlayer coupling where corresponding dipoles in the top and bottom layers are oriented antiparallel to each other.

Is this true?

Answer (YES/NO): YES